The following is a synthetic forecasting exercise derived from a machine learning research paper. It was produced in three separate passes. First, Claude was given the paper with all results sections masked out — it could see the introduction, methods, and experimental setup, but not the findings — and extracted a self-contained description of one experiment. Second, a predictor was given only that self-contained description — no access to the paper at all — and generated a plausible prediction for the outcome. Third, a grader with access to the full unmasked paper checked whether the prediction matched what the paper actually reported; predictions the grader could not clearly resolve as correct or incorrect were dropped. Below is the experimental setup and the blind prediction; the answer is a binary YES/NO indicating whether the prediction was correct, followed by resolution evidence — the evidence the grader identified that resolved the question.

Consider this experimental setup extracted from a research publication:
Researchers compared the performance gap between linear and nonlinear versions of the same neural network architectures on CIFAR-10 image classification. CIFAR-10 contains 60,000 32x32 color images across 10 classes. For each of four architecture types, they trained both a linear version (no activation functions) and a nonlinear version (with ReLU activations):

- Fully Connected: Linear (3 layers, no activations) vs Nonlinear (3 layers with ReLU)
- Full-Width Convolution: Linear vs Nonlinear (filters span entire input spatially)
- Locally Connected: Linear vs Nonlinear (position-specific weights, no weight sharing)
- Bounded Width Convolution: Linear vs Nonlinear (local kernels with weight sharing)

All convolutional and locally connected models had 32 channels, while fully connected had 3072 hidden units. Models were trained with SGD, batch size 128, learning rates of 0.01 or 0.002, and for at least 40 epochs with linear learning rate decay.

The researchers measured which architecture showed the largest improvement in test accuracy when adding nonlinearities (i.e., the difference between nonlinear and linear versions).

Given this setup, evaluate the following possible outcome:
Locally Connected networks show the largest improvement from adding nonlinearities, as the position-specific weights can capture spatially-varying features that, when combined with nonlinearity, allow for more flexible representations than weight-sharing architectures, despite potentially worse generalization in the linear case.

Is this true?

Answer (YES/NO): NO